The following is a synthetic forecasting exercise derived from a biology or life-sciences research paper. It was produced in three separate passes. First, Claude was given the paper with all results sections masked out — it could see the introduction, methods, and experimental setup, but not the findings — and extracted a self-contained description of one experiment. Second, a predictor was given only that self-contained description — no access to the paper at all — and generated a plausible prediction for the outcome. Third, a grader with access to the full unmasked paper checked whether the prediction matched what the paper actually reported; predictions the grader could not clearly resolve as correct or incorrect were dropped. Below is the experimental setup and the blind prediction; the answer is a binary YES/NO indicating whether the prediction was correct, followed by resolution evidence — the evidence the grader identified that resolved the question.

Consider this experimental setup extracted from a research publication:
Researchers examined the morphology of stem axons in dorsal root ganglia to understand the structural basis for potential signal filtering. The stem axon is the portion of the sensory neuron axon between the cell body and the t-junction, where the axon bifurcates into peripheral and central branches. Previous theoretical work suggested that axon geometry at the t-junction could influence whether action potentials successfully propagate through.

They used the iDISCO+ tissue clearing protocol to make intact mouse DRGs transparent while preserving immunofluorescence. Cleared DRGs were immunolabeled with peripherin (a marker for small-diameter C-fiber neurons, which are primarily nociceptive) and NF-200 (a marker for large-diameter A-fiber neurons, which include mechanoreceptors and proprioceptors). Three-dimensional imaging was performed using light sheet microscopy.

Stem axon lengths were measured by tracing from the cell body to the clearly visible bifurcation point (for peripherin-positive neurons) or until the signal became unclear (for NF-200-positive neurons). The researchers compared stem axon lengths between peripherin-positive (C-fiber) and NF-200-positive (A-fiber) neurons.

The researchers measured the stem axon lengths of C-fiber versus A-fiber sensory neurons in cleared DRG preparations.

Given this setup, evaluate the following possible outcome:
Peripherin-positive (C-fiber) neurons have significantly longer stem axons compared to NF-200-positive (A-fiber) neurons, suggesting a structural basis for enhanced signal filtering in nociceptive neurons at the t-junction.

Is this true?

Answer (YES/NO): NO